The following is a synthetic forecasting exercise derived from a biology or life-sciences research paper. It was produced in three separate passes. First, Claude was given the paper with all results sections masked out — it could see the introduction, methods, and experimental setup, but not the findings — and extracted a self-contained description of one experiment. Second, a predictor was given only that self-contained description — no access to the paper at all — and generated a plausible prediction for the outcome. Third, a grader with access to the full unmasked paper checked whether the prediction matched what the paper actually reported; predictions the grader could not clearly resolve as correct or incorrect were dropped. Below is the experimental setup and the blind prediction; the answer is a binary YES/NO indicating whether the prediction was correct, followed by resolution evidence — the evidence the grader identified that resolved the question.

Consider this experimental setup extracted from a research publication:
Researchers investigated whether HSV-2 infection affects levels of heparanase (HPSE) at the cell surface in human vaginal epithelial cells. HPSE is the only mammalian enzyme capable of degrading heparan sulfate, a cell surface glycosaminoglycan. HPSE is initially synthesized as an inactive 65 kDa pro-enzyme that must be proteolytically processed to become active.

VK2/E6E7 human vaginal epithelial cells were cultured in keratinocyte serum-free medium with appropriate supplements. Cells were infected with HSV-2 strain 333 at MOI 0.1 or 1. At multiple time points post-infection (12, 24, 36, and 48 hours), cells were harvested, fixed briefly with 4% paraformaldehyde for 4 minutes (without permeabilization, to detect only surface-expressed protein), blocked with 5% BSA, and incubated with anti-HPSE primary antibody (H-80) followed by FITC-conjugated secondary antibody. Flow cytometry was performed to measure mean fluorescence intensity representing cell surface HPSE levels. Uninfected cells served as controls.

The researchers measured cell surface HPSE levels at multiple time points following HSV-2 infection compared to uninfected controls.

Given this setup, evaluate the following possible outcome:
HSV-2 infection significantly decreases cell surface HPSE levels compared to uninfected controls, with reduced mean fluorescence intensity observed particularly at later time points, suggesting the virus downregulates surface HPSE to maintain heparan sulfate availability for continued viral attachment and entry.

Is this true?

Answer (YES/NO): NO